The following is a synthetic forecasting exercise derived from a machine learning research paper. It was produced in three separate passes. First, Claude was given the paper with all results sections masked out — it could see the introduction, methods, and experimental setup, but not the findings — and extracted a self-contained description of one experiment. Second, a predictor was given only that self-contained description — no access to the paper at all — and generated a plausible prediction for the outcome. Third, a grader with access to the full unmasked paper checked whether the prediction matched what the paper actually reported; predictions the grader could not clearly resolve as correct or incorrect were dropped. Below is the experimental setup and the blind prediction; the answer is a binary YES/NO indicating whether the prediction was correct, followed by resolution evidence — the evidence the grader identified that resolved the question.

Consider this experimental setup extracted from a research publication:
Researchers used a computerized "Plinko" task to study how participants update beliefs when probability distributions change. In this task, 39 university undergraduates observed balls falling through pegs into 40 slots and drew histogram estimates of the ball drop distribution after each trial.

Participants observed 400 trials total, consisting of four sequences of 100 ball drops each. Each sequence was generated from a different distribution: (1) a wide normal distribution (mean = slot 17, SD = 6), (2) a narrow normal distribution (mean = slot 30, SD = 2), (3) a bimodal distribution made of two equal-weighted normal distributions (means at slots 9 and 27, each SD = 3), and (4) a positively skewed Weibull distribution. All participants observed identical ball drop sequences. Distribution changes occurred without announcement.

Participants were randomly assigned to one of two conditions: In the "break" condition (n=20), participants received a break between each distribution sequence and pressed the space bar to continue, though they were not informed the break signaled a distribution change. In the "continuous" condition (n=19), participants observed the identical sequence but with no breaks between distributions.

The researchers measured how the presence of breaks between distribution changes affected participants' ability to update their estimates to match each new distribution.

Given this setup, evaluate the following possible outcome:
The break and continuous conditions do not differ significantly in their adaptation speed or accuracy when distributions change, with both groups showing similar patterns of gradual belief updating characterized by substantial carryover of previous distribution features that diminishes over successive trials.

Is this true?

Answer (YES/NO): NO